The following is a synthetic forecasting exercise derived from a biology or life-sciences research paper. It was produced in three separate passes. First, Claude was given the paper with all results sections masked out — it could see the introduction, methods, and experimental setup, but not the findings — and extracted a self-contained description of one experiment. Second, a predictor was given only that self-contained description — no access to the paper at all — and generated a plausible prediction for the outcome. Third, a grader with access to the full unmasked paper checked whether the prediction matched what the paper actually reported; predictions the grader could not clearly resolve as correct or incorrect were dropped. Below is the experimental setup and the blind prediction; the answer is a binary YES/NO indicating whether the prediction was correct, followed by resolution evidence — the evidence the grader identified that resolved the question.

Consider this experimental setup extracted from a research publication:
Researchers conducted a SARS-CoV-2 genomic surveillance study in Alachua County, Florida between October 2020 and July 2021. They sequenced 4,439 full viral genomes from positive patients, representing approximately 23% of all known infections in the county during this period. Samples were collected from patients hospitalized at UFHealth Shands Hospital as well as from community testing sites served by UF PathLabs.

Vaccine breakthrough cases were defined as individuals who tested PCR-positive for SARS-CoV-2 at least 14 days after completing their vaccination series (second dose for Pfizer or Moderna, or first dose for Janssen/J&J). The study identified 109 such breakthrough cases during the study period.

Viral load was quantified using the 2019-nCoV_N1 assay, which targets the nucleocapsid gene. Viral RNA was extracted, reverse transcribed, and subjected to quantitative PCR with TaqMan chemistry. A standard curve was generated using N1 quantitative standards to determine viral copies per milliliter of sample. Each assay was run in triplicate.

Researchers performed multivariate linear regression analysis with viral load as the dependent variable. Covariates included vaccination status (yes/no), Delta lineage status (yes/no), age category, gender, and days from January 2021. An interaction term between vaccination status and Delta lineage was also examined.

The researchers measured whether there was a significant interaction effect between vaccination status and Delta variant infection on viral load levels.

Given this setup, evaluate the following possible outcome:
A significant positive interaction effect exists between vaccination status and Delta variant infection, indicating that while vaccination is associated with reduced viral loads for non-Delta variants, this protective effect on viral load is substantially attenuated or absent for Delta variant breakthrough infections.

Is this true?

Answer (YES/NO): NO